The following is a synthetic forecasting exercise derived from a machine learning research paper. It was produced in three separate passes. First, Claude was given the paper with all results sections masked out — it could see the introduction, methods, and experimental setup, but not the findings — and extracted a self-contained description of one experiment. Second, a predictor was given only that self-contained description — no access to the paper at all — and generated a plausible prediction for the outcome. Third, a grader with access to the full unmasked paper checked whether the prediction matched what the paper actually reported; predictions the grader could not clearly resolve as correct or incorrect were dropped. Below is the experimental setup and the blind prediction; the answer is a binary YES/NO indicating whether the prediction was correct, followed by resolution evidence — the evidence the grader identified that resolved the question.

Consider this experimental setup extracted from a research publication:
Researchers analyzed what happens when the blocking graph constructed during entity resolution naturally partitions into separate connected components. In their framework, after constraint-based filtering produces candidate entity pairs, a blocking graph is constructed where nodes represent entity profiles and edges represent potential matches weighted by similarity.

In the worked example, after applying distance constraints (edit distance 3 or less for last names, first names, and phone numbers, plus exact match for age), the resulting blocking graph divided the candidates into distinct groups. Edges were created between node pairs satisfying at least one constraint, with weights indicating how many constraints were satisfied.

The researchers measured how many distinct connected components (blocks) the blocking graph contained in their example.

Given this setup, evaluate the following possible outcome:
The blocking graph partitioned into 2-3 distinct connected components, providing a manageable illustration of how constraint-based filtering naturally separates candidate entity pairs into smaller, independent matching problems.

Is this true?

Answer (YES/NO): YES